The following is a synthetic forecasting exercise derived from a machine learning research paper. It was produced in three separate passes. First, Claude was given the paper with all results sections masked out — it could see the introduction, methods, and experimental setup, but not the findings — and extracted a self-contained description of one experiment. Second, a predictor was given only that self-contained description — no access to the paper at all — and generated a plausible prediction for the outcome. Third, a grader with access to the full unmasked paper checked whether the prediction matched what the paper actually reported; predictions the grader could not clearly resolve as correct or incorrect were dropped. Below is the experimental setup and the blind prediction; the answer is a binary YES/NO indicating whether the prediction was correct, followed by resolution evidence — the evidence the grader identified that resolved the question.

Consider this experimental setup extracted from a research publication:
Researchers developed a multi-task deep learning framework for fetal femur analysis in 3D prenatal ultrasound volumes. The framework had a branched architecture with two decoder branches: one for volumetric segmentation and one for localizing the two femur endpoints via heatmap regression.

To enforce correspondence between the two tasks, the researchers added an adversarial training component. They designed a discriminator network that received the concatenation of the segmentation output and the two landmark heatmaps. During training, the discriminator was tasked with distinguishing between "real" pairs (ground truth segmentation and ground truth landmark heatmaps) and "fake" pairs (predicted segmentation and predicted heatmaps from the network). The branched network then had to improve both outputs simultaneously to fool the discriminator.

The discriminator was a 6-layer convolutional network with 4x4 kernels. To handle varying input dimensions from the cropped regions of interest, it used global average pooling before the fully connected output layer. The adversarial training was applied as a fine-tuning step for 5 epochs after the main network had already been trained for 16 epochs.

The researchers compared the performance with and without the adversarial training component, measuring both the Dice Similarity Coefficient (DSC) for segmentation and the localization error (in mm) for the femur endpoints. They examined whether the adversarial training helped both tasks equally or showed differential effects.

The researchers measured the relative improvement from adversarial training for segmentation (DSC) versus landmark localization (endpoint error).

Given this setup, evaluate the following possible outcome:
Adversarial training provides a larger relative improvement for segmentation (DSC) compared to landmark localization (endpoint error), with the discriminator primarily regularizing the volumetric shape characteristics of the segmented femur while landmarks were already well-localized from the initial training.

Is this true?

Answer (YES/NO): NO